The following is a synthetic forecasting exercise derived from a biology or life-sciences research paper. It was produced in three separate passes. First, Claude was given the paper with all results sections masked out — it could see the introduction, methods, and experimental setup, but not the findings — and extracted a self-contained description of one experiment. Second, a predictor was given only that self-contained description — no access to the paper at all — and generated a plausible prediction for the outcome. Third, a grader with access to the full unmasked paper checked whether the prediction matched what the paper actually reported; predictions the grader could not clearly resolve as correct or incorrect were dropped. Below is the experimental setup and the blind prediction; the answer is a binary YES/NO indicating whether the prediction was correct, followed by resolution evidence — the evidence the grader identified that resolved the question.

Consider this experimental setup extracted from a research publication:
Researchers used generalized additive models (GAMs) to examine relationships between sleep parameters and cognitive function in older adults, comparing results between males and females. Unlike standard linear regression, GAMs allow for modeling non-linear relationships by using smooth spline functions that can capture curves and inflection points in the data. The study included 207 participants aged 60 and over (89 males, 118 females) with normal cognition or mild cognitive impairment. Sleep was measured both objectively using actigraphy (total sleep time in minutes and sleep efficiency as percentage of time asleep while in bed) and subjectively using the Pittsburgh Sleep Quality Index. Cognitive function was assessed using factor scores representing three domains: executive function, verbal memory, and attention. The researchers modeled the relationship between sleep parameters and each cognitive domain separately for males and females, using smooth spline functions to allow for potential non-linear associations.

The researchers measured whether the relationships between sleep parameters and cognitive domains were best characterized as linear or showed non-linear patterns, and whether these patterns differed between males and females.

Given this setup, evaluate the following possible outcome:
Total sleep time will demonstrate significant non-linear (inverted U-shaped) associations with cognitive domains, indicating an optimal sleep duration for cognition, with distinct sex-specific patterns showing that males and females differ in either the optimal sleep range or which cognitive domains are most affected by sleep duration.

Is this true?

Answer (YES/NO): NO